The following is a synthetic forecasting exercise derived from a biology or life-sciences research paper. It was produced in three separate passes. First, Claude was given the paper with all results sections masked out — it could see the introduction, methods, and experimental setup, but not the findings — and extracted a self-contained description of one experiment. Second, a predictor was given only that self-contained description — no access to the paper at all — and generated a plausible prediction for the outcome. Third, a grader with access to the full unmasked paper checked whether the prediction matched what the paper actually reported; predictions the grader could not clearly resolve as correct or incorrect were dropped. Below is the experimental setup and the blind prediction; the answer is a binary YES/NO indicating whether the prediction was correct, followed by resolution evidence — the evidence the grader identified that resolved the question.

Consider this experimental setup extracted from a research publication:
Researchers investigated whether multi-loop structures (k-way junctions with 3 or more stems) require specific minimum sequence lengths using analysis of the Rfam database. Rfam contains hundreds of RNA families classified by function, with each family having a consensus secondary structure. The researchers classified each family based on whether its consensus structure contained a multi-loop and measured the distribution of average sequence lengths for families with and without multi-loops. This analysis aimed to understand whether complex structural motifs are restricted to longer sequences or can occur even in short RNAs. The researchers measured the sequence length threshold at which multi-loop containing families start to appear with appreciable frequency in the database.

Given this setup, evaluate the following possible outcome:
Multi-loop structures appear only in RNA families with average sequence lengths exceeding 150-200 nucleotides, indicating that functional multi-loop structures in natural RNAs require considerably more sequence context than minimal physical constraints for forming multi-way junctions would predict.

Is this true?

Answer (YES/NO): NO